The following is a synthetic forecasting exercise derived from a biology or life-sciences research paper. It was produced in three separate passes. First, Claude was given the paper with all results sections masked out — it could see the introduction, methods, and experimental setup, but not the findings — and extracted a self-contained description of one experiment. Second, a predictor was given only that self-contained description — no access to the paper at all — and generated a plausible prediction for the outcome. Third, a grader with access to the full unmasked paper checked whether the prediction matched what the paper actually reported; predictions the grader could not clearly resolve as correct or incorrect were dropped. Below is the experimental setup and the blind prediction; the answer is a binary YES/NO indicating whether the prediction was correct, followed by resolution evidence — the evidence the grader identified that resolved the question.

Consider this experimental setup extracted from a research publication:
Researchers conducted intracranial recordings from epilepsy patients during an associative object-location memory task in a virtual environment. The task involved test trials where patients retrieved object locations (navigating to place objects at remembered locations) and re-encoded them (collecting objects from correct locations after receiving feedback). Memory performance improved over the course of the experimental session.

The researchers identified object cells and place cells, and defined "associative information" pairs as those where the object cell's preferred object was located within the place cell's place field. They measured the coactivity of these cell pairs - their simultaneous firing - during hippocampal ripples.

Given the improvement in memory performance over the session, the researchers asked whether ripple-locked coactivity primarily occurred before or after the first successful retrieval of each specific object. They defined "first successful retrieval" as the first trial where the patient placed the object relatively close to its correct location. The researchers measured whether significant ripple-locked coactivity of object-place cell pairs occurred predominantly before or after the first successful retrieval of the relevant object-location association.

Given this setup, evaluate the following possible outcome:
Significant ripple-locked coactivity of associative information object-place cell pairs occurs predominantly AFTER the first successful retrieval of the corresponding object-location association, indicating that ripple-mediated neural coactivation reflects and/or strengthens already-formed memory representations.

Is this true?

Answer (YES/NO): YES